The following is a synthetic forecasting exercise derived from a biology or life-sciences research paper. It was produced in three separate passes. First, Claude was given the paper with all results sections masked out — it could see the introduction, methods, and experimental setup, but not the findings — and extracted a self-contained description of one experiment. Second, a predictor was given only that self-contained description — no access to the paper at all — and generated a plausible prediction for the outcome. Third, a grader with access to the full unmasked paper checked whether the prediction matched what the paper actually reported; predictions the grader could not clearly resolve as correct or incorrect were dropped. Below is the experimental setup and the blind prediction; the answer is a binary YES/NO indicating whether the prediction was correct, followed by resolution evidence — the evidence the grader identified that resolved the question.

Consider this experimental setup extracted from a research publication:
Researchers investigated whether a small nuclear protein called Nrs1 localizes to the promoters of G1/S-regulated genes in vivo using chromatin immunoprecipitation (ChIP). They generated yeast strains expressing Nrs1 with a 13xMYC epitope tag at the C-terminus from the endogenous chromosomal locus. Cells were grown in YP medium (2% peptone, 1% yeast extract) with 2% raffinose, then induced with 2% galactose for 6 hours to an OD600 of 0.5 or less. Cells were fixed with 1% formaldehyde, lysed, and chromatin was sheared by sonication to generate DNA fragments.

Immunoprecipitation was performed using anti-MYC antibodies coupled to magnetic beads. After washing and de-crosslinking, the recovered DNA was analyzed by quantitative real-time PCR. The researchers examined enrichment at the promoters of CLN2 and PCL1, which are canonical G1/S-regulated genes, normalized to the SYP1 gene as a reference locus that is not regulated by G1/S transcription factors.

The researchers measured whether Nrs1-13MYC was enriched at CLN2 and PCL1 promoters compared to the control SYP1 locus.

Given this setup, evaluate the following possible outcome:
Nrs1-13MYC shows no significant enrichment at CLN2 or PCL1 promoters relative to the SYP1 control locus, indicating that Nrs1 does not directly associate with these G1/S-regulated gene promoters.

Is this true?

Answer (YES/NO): NO